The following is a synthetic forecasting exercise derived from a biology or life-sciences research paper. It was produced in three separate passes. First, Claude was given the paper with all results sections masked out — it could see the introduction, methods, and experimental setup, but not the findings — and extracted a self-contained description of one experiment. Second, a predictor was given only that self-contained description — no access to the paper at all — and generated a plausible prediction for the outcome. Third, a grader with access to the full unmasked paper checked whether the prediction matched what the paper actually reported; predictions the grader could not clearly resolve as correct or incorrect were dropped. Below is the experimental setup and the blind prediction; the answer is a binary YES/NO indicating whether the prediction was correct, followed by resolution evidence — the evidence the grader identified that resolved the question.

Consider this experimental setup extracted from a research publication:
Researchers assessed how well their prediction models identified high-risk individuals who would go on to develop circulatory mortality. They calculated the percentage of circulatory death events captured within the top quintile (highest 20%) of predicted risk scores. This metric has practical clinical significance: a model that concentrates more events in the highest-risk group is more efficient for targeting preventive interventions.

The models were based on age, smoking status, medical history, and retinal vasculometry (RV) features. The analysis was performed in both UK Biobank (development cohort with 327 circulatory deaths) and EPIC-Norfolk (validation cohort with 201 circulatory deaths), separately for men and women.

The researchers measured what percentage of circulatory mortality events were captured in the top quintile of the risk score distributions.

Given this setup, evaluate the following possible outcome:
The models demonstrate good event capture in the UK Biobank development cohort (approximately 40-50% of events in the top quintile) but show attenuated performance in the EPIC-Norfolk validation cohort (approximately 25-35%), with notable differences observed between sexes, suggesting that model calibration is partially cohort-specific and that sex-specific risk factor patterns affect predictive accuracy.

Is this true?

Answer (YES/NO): NO